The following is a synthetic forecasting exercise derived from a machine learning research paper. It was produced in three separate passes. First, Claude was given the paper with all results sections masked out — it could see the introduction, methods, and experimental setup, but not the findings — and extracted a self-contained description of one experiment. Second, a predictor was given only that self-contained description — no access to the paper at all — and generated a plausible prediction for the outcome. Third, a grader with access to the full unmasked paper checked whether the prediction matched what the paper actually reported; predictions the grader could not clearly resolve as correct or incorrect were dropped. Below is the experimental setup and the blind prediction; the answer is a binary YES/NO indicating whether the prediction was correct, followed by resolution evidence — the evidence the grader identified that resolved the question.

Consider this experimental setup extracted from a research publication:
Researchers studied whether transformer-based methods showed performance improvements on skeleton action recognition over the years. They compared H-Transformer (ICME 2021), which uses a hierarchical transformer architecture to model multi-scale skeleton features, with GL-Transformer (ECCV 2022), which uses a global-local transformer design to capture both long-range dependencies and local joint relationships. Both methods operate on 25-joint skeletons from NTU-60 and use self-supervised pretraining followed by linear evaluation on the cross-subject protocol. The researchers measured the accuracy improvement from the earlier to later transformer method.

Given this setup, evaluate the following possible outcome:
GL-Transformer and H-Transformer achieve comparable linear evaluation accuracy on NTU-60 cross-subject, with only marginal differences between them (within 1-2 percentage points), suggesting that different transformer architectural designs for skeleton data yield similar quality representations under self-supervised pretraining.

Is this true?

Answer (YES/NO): NO